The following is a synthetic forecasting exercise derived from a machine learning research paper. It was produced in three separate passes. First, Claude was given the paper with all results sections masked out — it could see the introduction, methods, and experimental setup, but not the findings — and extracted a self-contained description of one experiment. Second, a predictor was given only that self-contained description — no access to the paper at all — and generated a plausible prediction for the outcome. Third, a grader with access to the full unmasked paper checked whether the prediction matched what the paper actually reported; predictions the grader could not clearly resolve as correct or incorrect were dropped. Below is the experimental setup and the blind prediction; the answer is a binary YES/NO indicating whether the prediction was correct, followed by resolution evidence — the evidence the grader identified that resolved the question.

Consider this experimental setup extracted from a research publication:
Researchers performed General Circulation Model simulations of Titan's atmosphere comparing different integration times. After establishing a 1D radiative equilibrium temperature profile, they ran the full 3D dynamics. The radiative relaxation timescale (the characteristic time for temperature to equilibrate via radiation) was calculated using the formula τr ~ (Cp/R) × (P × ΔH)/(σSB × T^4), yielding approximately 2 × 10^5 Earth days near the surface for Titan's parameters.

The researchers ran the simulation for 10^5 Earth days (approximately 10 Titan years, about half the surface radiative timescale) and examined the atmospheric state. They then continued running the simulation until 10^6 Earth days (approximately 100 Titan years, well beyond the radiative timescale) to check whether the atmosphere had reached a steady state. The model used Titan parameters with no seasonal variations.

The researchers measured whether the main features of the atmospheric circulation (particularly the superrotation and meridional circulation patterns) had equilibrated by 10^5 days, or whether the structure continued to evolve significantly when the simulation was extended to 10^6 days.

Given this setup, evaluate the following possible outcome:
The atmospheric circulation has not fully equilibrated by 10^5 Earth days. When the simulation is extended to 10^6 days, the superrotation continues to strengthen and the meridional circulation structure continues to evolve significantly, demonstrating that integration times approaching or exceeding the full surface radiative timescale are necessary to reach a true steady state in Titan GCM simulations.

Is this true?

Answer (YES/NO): YES